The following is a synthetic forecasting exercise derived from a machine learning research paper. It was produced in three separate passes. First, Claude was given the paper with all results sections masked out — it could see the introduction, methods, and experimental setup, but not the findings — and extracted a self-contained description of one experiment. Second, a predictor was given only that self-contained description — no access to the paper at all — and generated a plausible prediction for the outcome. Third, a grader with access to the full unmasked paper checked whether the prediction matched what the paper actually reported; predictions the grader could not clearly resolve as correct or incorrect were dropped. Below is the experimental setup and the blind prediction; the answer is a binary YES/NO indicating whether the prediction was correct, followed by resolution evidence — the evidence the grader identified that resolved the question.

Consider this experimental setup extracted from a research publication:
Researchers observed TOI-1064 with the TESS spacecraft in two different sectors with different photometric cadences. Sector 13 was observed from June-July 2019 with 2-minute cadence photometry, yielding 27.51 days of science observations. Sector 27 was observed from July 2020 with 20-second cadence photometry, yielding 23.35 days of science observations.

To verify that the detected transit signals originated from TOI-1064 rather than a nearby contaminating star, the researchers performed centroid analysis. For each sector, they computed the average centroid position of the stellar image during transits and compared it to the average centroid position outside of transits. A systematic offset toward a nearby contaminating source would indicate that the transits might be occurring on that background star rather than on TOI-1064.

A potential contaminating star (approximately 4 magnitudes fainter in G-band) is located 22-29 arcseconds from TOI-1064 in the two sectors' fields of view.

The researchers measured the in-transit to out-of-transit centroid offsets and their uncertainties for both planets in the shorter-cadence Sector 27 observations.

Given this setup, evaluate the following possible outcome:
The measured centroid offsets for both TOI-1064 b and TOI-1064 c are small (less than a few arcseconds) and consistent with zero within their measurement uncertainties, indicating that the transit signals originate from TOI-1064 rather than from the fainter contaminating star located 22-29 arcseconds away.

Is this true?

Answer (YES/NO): YES